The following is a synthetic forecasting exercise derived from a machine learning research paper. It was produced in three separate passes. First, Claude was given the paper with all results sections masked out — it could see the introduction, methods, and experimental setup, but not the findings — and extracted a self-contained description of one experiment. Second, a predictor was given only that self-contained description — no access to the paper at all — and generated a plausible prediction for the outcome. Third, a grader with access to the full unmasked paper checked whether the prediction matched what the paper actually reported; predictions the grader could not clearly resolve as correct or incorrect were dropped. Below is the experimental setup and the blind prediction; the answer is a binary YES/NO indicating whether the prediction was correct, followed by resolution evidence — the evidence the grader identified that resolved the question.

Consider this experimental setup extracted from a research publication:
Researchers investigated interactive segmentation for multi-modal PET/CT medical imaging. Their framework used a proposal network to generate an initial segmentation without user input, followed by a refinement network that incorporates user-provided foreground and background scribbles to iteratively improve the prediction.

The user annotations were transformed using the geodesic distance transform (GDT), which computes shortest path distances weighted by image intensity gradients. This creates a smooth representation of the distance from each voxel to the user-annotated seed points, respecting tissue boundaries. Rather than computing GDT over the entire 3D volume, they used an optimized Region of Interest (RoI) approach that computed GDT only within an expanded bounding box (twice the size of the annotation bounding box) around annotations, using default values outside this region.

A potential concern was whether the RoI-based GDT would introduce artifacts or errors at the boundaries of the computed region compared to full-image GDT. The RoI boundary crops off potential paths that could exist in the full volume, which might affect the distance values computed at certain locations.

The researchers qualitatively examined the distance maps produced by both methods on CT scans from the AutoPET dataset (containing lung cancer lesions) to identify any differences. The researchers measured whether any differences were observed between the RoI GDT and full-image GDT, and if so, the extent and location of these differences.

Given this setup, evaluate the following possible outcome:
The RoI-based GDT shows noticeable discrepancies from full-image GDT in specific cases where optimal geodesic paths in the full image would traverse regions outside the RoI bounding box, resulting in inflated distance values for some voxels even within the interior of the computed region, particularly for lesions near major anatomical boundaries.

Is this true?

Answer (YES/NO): NO